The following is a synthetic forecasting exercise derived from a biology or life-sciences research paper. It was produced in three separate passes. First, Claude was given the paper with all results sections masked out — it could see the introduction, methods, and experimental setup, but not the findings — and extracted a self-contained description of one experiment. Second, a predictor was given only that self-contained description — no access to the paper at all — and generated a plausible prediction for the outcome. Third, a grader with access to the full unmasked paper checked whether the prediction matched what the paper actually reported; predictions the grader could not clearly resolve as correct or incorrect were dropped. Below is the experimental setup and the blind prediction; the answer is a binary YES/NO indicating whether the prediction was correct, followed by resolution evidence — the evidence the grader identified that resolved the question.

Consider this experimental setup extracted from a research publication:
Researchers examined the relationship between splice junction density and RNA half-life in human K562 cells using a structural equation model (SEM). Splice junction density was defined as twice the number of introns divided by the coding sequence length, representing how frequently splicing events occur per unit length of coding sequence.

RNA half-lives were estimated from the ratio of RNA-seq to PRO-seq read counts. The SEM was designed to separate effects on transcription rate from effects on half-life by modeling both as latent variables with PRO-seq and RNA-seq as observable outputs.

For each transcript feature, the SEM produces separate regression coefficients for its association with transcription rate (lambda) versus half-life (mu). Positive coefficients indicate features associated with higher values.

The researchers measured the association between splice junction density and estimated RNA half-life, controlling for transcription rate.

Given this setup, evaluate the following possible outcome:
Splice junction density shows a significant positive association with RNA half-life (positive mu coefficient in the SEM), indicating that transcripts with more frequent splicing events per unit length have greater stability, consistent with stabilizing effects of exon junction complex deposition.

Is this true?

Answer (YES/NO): YES